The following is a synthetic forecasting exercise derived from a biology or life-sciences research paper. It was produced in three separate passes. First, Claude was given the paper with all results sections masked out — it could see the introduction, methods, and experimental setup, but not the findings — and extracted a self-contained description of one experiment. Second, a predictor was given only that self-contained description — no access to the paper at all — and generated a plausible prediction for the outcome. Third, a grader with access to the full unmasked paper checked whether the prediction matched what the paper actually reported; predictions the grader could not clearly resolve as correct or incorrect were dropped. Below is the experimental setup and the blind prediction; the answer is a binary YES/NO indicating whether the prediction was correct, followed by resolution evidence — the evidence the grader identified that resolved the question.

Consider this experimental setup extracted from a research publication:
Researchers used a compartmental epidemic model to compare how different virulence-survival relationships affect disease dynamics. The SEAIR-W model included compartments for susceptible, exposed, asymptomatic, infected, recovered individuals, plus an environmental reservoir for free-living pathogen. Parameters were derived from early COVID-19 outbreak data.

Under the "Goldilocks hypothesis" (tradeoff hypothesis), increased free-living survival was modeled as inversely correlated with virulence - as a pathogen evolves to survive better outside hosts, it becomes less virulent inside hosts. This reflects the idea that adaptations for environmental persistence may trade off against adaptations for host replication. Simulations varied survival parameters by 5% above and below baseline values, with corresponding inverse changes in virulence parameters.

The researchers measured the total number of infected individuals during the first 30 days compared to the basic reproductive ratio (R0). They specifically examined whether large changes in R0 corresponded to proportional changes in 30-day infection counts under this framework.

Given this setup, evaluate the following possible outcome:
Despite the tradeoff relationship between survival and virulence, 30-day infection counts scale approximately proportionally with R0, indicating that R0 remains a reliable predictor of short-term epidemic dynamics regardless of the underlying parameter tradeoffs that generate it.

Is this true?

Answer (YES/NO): NO